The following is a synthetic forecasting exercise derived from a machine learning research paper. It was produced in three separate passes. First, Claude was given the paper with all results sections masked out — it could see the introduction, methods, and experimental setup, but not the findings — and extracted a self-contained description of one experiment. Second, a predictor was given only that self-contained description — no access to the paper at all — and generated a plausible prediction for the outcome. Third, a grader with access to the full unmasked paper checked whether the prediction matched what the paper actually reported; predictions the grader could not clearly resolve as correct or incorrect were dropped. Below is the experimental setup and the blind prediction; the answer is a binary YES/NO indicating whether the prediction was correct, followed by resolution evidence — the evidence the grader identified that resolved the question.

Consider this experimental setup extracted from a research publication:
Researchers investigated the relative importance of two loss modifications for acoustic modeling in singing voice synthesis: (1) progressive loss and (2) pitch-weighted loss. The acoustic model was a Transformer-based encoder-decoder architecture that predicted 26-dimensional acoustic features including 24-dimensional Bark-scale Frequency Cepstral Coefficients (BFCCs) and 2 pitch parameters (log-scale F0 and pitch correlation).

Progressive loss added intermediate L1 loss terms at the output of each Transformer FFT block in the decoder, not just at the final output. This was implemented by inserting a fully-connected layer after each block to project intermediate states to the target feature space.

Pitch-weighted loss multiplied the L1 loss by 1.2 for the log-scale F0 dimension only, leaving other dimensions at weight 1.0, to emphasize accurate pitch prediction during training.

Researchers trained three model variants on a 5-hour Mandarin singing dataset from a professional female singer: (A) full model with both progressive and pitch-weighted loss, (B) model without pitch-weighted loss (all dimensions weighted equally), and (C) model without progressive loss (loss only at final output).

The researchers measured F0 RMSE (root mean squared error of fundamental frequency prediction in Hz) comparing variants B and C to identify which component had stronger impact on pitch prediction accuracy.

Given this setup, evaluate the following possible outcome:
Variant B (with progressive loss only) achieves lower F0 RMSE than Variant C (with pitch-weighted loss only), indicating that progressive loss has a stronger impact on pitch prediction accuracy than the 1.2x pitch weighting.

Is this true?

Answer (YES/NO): YES